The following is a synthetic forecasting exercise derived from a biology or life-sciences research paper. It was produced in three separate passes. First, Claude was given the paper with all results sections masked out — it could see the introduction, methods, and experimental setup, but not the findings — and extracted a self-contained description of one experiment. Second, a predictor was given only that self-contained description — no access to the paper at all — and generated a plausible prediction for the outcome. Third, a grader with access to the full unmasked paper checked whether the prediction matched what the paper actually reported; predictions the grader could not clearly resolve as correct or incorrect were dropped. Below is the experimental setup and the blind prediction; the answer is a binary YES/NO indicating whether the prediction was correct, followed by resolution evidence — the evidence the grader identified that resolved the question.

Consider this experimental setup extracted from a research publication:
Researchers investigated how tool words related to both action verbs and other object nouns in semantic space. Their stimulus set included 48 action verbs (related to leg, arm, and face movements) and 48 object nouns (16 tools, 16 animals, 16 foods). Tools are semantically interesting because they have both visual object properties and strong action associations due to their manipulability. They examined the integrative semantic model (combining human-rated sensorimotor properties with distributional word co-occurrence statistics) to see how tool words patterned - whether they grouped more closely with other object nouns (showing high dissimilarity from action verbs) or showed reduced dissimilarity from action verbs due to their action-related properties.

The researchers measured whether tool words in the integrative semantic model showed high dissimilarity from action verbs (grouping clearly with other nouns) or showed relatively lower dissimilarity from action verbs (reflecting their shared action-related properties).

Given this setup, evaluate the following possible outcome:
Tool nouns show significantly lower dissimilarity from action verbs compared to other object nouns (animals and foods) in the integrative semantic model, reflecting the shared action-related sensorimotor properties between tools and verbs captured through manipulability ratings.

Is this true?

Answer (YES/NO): YES